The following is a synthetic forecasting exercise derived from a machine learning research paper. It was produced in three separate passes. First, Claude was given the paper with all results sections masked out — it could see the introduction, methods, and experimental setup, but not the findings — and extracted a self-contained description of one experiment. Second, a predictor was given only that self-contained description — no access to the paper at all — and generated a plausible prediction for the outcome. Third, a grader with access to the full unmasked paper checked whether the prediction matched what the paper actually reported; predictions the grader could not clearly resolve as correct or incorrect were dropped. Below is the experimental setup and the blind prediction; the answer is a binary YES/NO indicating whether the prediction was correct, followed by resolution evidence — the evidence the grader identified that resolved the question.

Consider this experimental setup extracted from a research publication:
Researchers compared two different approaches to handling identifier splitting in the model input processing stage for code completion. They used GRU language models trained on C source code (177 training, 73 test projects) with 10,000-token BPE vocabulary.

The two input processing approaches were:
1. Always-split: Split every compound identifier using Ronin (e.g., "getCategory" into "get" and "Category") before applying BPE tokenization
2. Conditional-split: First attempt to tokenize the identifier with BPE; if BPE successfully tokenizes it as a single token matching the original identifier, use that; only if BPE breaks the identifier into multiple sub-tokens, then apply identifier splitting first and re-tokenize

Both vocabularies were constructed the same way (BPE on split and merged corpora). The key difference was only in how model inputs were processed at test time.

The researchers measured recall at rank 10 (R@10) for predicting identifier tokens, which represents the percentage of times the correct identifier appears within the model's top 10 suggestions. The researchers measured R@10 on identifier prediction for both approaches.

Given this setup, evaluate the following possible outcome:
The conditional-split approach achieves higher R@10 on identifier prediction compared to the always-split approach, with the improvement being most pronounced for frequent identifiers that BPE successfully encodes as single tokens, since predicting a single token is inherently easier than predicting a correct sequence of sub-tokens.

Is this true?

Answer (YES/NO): NO